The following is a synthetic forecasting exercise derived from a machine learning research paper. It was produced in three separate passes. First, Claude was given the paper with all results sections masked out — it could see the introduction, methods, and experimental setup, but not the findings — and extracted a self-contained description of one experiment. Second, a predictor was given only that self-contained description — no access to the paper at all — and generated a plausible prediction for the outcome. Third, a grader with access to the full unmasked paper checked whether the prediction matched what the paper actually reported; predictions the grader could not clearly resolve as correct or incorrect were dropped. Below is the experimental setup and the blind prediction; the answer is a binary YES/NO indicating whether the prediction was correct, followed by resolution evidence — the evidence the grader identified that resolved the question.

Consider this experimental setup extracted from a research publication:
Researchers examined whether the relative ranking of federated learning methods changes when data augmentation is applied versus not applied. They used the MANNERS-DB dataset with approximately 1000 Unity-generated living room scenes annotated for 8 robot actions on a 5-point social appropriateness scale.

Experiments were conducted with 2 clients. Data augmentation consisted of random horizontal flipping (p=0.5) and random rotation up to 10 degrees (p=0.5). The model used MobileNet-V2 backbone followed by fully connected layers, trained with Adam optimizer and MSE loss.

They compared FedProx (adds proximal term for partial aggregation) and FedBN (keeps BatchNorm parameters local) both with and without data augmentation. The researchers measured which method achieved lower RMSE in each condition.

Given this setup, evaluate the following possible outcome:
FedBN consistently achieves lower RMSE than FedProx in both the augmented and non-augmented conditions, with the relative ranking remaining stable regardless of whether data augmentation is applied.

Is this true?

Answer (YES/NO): NO